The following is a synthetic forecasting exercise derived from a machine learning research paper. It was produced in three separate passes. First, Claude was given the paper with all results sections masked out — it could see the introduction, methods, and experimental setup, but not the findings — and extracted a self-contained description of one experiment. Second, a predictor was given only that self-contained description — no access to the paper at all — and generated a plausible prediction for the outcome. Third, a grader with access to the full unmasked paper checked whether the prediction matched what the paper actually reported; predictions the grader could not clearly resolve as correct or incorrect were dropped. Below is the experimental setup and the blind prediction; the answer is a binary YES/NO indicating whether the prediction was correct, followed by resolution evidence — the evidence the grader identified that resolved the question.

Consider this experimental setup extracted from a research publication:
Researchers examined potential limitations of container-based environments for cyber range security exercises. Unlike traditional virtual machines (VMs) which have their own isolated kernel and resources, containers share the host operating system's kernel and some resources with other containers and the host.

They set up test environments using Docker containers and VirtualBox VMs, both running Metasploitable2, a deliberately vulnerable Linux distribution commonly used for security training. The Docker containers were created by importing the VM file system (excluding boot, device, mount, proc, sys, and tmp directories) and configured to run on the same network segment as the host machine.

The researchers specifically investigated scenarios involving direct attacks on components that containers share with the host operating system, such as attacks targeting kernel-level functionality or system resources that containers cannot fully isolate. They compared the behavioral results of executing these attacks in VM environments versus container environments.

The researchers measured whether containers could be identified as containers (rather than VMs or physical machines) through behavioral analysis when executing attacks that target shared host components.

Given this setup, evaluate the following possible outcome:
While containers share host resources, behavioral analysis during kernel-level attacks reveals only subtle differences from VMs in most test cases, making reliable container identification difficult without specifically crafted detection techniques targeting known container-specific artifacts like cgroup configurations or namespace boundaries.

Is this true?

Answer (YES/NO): NO